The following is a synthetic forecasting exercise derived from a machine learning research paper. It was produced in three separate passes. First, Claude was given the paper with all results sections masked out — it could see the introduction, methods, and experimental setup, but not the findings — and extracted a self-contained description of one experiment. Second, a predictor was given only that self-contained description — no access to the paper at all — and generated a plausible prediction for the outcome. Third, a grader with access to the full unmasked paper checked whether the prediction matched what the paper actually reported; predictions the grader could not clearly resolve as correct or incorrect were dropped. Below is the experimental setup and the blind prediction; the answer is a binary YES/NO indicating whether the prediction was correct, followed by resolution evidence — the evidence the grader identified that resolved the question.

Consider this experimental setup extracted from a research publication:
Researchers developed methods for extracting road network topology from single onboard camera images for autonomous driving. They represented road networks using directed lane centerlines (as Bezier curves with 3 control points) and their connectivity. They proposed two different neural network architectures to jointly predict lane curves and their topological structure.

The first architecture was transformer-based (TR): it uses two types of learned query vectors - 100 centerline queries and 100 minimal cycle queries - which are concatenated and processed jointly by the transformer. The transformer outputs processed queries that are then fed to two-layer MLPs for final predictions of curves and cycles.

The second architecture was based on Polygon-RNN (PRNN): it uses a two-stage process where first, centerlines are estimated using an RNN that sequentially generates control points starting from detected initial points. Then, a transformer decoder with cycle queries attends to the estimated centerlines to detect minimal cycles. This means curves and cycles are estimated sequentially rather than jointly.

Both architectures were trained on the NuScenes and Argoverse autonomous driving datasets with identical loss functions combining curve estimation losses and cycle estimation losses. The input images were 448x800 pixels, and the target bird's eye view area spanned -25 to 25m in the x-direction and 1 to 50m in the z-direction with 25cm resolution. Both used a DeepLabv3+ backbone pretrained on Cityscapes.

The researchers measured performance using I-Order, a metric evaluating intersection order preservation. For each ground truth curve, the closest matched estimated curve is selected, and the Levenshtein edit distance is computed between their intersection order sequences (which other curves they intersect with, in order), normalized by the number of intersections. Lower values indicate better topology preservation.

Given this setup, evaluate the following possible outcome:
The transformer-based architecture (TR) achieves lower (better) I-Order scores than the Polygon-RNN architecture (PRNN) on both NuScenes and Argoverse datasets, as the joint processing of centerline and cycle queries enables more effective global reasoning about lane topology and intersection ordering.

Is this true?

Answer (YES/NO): YES